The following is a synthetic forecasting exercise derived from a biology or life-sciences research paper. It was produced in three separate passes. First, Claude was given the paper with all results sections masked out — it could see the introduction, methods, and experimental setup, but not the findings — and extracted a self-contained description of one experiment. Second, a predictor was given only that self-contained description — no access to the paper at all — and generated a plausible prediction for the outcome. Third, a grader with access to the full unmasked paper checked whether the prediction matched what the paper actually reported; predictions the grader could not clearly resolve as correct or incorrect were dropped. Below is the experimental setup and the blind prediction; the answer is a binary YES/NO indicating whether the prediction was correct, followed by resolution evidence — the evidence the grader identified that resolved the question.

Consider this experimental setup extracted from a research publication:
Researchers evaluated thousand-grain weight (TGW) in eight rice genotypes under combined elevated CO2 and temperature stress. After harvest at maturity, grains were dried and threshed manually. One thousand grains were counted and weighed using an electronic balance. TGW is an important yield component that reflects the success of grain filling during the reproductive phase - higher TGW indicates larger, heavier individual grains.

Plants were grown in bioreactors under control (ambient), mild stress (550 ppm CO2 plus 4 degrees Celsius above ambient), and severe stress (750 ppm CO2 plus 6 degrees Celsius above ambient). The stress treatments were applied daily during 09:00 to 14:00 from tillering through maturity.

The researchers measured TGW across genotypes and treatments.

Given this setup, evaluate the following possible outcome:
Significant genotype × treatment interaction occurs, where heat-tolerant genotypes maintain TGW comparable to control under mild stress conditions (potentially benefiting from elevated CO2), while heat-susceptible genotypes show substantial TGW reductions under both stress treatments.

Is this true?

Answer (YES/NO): NO